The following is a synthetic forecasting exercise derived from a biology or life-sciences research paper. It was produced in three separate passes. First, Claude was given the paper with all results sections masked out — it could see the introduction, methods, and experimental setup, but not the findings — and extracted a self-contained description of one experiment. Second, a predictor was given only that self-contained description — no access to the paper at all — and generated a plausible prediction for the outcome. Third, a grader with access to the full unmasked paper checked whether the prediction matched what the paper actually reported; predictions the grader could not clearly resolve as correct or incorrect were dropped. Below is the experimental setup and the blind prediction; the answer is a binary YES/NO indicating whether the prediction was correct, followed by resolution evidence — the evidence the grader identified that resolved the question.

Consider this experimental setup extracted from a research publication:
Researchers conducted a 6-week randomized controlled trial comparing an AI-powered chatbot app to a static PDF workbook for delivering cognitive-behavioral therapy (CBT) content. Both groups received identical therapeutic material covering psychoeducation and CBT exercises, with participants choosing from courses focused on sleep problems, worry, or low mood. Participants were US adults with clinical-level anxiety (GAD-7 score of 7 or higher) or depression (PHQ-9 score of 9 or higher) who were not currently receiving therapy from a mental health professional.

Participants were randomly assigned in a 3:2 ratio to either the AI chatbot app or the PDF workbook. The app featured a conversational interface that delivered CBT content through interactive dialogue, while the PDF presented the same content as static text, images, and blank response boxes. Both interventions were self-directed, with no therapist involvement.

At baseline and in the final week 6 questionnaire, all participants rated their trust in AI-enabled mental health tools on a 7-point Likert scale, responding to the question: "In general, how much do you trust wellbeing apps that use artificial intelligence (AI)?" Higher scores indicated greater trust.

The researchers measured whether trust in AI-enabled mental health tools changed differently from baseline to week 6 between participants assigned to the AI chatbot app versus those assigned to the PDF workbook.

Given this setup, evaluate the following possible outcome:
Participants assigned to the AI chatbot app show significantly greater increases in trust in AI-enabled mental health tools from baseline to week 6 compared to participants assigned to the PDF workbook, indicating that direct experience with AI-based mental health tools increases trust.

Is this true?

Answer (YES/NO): NO